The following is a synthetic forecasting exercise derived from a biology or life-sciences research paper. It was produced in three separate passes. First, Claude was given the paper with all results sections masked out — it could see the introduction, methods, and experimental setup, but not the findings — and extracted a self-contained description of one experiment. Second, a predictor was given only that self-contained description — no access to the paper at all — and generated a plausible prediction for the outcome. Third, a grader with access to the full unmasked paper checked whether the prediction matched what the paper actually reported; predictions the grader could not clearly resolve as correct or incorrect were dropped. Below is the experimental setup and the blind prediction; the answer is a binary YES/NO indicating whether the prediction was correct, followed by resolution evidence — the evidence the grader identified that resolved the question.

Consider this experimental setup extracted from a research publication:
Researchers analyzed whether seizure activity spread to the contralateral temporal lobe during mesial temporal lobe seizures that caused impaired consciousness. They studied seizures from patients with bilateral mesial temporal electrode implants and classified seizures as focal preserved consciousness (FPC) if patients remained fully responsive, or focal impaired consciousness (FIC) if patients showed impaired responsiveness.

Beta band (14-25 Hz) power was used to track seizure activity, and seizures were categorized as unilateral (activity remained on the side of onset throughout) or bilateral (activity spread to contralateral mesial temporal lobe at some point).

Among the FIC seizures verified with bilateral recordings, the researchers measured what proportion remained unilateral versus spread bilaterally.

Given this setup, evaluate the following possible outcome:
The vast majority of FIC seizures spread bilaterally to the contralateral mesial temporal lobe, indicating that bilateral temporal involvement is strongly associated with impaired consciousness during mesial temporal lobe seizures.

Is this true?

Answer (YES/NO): NO